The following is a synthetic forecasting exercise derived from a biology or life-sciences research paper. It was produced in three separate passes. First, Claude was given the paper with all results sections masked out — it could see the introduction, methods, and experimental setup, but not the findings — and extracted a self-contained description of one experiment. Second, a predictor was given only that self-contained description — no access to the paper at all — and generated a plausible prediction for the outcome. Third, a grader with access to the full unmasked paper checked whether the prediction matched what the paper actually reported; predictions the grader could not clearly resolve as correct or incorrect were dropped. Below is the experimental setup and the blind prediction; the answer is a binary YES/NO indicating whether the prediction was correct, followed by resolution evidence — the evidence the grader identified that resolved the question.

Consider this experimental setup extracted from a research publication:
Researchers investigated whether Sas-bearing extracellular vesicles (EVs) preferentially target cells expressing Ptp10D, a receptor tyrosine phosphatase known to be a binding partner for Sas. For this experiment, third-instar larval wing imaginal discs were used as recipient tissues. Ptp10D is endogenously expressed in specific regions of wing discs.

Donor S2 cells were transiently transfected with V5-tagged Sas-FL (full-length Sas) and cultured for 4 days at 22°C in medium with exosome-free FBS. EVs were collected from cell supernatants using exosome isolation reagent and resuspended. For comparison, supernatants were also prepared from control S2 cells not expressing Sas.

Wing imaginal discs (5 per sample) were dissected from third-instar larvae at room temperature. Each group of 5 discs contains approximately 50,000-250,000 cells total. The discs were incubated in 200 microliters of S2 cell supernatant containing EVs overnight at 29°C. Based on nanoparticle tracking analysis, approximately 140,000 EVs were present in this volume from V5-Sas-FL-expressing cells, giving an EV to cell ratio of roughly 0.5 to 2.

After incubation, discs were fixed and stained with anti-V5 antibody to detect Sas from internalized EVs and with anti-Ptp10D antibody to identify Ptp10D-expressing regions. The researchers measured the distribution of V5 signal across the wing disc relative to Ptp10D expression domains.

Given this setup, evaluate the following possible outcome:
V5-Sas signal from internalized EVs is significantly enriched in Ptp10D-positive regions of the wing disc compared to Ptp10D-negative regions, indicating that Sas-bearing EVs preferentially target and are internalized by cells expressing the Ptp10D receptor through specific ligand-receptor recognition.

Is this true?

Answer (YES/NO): YES